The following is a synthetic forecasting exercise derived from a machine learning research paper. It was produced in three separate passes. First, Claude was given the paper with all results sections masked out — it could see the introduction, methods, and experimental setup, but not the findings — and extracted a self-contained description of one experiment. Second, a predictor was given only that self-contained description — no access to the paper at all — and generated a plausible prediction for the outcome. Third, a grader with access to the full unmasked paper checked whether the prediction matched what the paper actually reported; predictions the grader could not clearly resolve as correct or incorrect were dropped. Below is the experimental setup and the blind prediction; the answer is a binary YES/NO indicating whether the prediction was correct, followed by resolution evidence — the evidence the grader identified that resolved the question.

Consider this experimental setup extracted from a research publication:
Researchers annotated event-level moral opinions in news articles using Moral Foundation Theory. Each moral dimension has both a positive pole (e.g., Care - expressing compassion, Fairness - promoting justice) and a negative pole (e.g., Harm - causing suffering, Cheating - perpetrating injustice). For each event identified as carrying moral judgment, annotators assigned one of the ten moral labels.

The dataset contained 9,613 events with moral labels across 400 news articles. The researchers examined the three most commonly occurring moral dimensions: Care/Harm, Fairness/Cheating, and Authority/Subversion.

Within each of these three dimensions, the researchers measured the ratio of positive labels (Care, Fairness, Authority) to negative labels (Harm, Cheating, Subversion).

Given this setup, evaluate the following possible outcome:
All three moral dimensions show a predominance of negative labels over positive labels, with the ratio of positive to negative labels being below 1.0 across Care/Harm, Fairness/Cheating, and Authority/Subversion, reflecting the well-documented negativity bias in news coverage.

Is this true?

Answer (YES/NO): YES